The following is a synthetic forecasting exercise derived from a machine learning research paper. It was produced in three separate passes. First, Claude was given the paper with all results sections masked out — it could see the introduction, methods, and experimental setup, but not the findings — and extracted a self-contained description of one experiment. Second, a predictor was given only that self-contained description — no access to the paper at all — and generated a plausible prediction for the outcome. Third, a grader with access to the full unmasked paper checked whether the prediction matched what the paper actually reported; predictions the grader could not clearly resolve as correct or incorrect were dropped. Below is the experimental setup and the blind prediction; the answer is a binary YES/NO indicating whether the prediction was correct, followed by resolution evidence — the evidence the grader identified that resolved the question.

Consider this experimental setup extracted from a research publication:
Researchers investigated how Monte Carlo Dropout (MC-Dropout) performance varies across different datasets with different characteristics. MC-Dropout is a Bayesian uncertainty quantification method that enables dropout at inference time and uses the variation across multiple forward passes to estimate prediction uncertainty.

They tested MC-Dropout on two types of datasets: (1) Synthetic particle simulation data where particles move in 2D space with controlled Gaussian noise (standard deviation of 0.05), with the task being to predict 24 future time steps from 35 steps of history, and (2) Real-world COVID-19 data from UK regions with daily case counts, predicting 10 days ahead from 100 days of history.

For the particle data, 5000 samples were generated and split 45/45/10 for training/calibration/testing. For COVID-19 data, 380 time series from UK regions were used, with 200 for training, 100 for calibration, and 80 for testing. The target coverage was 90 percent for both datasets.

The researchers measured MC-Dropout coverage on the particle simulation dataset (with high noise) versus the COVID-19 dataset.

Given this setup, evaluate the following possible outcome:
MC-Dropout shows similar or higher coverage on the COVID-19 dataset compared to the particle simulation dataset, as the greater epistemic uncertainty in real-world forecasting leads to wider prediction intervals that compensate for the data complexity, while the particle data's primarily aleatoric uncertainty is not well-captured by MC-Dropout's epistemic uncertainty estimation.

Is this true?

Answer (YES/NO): NO